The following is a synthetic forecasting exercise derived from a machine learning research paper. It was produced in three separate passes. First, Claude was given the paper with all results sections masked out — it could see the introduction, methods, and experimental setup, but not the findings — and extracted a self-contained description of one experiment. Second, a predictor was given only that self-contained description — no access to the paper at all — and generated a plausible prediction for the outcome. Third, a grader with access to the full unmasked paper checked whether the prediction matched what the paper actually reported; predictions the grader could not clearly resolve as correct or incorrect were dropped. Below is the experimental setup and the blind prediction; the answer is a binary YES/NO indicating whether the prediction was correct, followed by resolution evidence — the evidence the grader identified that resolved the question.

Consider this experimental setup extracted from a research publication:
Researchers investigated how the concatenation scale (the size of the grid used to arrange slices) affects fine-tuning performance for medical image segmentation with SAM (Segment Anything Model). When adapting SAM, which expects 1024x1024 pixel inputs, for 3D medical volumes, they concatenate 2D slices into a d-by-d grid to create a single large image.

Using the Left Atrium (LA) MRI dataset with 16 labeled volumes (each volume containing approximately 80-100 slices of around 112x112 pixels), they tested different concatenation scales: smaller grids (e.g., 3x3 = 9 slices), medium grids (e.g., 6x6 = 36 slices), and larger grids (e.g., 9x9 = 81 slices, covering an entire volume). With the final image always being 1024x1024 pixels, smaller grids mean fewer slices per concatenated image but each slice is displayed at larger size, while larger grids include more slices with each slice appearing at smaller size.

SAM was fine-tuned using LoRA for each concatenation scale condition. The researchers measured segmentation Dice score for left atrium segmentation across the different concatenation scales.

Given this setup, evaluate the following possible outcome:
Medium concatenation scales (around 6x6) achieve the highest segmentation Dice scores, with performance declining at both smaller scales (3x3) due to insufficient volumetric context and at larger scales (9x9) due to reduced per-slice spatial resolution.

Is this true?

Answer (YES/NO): NO